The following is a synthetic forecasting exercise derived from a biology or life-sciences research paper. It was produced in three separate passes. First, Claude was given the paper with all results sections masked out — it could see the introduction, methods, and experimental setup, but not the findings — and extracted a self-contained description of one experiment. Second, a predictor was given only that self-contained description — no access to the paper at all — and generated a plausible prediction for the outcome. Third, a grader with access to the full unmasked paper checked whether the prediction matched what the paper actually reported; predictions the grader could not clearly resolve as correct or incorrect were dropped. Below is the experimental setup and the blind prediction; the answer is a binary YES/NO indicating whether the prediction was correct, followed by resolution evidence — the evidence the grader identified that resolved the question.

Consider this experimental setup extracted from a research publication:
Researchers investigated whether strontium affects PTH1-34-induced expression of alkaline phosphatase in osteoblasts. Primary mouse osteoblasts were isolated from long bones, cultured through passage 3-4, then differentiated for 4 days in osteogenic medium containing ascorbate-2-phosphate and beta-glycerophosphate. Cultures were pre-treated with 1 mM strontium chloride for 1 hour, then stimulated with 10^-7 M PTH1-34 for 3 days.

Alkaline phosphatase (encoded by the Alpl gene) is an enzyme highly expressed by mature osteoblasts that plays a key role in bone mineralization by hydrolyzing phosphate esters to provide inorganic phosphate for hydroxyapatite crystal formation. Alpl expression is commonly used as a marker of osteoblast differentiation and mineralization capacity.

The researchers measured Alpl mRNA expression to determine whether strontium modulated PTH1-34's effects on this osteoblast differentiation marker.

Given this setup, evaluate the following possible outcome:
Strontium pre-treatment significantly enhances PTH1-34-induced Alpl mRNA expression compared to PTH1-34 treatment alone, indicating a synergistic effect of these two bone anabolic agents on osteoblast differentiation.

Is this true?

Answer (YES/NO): YES